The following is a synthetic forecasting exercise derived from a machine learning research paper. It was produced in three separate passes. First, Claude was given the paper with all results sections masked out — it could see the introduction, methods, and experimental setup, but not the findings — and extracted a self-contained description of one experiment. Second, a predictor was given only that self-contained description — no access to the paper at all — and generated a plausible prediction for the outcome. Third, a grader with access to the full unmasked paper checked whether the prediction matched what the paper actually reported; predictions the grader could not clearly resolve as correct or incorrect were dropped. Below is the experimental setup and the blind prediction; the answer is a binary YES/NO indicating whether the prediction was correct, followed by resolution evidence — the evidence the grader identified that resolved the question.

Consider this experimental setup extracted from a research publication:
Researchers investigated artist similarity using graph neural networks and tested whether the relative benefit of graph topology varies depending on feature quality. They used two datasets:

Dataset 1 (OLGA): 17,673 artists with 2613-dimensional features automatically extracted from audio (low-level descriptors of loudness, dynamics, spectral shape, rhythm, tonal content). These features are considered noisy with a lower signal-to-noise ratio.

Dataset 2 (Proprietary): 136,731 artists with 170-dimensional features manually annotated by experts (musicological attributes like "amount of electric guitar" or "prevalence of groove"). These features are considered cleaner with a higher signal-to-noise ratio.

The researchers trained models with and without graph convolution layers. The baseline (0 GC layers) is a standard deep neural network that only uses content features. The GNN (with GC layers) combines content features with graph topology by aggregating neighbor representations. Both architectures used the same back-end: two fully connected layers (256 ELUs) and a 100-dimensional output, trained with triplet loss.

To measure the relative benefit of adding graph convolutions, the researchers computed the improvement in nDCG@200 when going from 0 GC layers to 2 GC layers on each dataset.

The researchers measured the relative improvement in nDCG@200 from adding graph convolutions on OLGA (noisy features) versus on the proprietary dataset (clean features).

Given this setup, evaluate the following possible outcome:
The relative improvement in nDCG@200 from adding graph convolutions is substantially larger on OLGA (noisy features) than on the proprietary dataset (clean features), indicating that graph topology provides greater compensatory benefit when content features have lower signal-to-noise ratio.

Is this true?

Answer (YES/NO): YES